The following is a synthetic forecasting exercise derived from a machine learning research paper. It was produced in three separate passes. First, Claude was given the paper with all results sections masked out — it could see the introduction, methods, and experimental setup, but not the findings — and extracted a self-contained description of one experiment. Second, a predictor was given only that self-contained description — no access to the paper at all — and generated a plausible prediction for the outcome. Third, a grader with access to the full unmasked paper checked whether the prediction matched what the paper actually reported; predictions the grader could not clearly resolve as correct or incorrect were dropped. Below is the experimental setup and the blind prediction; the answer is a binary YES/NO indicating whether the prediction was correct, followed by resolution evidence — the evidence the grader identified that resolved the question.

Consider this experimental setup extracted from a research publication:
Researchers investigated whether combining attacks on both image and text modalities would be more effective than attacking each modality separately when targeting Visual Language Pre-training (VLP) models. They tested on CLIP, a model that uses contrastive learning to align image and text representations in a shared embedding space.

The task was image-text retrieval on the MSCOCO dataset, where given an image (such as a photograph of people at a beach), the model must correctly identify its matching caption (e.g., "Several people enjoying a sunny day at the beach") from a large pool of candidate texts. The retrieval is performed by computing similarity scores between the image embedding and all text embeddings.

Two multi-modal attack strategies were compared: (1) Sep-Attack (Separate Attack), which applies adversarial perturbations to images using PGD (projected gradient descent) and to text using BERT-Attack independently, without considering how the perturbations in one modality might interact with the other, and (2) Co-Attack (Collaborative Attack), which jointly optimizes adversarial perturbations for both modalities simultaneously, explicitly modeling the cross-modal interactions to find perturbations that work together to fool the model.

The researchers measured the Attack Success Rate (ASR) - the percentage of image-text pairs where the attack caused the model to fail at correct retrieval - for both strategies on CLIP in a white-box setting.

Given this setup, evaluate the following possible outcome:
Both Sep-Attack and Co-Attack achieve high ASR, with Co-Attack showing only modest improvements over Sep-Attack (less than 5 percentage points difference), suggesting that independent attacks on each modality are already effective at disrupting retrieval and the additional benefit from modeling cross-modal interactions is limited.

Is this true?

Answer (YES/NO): NO